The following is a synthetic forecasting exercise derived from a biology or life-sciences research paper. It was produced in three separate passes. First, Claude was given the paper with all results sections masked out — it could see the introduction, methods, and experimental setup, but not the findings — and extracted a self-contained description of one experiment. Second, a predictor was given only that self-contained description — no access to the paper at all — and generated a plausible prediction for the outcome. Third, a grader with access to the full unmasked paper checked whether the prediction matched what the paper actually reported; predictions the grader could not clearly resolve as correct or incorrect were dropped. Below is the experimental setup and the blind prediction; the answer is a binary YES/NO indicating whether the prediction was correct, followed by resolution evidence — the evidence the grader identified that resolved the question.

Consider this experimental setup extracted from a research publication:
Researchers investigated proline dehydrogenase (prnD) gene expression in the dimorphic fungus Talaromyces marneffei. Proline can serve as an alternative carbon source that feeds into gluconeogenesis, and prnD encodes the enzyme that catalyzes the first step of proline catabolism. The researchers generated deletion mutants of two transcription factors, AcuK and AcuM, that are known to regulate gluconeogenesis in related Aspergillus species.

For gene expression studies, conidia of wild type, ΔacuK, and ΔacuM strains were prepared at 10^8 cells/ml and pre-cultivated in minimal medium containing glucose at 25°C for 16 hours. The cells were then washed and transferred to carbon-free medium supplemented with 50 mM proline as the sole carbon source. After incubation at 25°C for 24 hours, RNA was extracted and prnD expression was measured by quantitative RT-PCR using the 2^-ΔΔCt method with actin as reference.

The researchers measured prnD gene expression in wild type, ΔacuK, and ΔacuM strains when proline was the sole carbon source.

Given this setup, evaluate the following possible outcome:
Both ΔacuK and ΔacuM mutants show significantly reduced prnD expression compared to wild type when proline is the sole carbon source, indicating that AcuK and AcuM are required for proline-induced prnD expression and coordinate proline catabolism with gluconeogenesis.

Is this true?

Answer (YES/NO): NO